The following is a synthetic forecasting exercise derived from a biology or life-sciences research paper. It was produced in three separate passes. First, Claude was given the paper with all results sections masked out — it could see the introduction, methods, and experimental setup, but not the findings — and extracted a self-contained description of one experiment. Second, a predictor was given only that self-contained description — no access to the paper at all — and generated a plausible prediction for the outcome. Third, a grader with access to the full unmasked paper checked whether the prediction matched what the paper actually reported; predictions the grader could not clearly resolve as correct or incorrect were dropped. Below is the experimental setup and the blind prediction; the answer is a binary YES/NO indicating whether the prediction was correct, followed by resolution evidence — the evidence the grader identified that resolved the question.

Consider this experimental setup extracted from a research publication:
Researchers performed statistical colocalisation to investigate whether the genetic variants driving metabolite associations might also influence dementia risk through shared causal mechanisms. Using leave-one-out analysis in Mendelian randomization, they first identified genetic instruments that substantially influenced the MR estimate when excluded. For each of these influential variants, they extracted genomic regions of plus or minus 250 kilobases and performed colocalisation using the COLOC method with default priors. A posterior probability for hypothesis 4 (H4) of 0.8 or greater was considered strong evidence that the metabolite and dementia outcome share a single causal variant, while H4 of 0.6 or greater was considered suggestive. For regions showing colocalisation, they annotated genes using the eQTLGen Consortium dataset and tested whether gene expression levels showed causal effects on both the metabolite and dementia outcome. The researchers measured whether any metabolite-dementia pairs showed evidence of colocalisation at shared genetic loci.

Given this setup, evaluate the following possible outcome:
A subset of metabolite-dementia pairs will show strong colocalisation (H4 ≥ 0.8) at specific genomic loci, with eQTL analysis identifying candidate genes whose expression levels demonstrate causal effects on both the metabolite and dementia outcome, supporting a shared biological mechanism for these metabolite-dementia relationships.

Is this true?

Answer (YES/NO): YES